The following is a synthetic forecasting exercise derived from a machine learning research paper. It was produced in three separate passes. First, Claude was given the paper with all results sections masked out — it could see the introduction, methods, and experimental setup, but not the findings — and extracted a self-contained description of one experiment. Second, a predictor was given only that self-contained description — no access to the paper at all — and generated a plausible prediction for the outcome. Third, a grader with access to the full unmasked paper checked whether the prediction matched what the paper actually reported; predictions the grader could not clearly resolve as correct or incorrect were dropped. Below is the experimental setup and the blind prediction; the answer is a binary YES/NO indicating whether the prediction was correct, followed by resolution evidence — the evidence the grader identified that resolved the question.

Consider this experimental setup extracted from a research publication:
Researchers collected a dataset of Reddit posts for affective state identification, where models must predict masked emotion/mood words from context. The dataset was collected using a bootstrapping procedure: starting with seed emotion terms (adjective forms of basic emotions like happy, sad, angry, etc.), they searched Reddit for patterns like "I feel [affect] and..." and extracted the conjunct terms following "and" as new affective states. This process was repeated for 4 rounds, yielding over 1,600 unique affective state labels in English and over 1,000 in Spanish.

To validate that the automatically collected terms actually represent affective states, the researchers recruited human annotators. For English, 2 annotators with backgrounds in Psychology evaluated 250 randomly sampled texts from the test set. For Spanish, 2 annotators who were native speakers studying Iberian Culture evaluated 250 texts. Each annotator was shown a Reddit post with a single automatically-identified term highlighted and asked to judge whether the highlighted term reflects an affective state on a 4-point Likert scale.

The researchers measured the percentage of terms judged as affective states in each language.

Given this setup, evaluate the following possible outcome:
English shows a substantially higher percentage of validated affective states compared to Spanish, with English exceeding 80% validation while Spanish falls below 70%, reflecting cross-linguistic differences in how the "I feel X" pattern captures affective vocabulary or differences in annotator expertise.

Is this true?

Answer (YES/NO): NO